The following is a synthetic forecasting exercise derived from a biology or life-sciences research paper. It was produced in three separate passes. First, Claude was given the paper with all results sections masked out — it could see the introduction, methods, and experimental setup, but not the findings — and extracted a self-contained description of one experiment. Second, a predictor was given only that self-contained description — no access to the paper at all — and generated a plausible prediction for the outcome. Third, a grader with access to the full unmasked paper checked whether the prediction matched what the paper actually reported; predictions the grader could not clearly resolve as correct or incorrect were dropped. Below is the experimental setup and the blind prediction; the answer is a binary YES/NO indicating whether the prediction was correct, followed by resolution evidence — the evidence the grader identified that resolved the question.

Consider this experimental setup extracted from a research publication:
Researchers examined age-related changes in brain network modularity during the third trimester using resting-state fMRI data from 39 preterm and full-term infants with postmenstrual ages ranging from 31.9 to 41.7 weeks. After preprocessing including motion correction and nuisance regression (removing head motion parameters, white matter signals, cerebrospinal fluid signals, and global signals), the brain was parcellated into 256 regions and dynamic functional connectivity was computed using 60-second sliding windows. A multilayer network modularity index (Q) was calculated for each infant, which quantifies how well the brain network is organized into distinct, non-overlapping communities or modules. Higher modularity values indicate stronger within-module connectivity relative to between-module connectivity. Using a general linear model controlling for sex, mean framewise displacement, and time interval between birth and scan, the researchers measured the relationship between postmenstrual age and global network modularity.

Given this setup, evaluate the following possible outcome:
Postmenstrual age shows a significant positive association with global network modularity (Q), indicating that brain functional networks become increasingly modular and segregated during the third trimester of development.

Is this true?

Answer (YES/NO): YES